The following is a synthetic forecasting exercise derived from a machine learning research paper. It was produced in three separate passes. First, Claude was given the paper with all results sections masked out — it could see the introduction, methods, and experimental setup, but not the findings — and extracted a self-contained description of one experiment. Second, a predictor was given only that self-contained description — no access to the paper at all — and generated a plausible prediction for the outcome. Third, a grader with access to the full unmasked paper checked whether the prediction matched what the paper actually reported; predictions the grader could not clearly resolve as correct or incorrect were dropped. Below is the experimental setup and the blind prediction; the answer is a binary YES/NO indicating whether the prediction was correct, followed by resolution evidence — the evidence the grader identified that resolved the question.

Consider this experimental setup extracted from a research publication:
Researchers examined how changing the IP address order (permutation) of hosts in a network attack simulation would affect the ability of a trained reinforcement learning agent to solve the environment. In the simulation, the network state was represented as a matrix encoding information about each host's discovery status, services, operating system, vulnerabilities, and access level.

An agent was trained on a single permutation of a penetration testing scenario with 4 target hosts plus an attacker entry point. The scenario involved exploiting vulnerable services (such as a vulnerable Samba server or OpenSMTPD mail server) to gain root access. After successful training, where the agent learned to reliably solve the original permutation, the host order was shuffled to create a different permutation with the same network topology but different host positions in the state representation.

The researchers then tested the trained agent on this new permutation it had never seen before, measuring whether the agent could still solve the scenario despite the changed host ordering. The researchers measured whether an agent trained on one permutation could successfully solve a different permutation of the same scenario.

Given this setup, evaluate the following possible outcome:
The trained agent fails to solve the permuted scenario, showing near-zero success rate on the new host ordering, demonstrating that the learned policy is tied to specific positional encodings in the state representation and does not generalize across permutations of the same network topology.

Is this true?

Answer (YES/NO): YES